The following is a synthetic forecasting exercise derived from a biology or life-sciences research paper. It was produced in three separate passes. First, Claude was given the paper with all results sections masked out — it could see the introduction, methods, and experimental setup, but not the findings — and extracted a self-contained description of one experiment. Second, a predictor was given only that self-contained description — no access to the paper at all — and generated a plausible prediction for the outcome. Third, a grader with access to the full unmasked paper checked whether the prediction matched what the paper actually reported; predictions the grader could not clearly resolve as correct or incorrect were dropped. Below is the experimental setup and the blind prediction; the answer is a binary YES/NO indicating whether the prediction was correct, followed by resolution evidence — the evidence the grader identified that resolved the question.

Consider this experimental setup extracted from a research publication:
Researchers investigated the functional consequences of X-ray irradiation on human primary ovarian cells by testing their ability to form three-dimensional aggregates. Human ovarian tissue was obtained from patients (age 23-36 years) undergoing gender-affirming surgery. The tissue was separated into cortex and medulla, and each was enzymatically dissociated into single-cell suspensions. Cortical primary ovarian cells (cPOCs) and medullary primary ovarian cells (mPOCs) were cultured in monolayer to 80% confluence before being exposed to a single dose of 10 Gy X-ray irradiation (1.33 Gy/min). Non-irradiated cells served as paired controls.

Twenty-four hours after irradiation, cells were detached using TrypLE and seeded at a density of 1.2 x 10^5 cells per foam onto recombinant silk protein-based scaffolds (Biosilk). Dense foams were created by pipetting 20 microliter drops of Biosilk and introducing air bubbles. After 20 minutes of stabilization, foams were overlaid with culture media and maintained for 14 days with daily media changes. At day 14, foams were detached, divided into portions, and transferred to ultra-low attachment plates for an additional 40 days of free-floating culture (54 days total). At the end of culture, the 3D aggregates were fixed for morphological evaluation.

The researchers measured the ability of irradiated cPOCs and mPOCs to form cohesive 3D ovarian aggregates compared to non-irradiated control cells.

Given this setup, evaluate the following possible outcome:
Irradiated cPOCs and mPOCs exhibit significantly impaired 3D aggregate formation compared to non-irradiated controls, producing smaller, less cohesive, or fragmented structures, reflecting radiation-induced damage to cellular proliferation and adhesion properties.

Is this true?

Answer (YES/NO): YES